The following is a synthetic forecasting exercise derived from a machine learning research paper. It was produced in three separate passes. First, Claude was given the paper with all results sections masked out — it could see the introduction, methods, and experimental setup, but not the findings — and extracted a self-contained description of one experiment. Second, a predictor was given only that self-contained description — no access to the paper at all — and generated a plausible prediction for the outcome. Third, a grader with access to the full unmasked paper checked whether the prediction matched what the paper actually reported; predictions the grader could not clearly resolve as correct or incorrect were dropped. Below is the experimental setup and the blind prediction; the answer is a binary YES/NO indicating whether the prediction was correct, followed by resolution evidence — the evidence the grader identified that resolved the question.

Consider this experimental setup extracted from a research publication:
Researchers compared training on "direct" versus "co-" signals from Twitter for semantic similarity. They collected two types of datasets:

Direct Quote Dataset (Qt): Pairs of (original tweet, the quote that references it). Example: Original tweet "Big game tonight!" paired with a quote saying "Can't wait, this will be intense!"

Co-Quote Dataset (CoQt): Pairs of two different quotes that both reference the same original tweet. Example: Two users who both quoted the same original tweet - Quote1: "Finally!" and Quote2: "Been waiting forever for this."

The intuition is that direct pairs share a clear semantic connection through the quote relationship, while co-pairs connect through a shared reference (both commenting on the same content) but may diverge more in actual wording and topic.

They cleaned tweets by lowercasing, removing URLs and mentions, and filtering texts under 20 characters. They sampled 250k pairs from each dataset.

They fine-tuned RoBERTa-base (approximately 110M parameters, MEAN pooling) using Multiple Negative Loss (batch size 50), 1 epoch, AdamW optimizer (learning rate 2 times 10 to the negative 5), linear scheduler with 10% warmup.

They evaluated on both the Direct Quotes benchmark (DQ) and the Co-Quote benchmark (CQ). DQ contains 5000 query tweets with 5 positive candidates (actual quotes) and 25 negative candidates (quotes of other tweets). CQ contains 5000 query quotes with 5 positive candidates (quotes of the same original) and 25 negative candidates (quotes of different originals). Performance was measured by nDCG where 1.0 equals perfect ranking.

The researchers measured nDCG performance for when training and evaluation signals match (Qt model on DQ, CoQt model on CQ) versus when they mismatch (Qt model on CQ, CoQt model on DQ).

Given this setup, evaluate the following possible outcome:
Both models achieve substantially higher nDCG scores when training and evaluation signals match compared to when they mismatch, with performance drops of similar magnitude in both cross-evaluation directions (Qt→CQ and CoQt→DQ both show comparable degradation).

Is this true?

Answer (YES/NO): NO